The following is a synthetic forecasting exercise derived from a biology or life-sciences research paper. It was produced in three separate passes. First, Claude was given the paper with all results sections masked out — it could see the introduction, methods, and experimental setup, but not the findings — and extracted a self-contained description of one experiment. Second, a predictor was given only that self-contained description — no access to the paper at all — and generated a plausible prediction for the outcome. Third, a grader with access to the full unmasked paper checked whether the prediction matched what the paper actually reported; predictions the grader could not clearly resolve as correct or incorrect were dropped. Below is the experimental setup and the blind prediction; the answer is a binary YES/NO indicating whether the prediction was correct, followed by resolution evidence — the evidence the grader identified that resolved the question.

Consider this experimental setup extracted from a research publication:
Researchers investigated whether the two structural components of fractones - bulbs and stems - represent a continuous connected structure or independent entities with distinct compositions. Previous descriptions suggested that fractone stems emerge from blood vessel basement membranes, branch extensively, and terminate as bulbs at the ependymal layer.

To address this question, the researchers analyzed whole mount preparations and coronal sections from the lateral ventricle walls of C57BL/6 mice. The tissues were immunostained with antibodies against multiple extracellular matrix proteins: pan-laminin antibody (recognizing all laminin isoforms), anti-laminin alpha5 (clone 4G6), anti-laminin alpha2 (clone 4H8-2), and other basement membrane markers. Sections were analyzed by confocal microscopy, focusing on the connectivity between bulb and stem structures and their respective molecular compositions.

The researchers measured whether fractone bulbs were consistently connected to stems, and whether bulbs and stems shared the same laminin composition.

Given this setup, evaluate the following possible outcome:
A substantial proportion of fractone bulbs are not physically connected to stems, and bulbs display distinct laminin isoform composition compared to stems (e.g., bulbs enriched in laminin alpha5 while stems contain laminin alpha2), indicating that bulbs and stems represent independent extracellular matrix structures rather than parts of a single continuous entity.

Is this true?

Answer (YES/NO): YES